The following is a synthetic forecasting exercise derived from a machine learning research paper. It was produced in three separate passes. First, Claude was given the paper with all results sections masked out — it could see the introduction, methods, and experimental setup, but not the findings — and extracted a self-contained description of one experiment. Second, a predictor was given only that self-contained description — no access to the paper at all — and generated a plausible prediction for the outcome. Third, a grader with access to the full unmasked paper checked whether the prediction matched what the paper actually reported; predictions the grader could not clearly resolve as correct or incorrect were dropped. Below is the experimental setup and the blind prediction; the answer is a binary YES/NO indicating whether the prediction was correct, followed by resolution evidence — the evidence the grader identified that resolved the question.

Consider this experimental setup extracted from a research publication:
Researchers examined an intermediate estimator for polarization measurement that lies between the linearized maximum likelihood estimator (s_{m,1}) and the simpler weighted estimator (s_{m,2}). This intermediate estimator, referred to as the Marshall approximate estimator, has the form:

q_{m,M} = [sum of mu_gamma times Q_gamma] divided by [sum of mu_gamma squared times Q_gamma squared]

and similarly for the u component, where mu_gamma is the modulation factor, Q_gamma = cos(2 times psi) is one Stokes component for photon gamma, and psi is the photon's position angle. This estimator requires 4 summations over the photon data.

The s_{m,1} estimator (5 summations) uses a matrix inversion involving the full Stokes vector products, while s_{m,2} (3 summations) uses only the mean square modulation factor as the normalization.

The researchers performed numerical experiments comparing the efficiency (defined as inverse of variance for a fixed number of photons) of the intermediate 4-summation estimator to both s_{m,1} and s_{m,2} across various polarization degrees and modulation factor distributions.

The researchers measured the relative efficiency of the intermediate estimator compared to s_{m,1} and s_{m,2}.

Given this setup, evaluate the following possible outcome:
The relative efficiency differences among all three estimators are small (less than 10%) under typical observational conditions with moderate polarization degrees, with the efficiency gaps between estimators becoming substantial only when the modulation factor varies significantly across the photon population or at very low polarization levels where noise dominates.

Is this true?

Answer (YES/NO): NO